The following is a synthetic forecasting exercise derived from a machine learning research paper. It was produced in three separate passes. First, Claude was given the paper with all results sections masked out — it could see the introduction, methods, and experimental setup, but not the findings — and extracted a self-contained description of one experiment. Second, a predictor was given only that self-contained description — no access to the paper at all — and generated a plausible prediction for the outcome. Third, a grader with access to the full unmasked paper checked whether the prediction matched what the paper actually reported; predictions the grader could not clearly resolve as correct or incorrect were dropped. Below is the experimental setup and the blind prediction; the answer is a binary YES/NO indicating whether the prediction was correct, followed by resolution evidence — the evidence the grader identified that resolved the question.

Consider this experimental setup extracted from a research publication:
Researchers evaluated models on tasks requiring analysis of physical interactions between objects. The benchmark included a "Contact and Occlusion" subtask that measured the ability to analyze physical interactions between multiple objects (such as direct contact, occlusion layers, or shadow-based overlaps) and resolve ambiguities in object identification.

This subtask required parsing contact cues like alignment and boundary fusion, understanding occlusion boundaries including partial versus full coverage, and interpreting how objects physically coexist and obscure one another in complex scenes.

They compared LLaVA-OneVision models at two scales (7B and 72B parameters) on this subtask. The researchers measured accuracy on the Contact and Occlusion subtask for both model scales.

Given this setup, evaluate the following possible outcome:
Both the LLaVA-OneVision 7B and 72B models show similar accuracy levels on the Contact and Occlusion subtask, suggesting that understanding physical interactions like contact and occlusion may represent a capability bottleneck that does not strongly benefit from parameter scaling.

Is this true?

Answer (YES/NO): NO